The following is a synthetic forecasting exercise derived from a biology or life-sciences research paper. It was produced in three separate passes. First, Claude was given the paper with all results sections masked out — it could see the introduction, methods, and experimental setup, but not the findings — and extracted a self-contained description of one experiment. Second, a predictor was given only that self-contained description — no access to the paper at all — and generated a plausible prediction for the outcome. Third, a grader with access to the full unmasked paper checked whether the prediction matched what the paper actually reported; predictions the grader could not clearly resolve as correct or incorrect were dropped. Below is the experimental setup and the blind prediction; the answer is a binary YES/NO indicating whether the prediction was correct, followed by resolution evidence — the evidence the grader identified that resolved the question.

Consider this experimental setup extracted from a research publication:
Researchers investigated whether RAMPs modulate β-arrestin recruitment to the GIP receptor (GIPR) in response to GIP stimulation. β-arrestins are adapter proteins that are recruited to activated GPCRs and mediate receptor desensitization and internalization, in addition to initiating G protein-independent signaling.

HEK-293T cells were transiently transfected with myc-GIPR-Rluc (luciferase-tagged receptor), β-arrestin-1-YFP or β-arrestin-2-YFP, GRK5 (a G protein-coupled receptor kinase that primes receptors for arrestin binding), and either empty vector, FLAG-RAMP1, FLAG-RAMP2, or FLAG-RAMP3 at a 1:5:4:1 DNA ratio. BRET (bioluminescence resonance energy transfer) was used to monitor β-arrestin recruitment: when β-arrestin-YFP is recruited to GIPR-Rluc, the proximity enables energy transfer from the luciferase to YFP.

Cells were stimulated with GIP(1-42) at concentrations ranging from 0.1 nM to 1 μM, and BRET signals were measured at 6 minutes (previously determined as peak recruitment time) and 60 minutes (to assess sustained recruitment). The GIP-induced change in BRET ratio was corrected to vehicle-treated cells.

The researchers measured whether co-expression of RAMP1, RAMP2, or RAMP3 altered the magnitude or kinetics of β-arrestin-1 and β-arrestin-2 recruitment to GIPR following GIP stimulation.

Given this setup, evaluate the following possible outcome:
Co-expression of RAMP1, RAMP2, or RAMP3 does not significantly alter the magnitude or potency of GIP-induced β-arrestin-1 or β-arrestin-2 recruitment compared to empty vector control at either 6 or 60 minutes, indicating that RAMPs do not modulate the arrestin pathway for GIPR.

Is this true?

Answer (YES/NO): NO